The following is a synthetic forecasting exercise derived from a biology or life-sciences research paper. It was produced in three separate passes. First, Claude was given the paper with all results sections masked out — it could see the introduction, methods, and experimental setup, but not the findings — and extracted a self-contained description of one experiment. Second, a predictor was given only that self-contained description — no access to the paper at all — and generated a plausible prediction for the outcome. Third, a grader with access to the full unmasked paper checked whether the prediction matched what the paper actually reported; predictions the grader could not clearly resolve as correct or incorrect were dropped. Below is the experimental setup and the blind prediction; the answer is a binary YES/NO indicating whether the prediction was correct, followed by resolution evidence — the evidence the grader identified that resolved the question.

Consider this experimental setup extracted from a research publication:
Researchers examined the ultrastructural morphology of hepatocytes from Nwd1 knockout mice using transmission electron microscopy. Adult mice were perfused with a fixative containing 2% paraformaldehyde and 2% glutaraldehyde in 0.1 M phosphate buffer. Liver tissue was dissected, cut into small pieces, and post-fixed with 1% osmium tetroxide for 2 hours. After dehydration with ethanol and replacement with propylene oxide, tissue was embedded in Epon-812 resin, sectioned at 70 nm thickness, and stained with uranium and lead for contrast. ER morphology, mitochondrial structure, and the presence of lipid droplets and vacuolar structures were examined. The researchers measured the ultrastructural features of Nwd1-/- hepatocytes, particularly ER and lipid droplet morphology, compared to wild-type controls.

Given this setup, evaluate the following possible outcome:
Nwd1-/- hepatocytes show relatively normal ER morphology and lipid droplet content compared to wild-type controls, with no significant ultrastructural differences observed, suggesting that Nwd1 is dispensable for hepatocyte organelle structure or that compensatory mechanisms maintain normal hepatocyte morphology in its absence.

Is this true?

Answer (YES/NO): NO